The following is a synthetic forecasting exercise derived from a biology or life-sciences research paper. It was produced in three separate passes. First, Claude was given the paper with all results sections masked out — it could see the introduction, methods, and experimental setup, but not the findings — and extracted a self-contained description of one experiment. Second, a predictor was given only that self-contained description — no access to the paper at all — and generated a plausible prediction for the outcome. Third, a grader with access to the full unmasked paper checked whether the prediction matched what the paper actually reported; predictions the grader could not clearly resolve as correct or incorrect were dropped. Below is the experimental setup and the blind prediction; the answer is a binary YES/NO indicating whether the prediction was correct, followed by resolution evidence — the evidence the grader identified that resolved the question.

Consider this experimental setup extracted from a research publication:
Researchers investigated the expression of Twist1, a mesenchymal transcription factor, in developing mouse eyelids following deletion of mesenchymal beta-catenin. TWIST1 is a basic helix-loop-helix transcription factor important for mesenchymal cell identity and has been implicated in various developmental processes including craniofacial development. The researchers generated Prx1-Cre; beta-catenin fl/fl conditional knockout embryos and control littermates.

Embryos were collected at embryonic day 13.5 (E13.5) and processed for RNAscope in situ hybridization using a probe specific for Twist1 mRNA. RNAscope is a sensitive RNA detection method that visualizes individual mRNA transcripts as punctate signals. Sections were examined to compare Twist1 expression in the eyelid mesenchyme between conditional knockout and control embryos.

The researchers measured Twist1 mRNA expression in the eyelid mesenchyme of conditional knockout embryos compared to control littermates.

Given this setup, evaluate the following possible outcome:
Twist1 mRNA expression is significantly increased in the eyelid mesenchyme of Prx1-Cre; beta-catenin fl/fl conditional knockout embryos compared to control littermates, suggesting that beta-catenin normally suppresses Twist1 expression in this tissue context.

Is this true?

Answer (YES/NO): NO